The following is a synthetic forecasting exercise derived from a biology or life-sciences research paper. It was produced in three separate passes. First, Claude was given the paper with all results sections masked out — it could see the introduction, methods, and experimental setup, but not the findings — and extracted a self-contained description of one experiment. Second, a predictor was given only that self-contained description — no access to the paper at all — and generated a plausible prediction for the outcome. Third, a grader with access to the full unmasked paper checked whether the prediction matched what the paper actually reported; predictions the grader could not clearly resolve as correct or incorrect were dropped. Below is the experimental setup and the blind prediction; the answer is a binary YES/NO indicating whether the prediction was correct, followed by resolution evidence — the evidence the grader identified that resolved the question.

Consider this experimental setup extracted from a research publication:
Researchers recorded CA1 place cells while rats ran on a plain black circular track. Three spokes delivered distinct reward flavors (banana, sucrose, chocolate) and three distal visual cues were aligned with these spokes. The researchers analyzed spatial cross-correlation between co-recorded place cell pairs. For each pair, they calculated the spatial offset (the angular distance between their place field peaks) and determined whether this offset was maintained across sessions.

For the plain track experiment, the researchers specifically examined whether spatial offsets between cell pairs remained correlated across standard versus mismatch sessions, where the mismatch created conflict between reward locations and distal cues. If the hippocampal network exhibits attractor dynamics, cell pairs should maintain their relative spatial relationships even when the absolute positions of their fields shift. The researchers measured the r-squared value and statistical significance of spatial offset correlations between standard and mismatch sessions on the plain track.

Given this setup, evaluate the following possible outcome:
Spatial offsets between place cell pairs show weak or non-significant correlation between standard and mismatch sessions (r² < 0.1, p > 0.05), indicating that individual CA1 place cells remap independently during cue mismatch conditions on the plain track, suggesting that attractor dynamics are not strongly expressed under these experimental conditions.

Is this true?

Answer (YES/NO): NO